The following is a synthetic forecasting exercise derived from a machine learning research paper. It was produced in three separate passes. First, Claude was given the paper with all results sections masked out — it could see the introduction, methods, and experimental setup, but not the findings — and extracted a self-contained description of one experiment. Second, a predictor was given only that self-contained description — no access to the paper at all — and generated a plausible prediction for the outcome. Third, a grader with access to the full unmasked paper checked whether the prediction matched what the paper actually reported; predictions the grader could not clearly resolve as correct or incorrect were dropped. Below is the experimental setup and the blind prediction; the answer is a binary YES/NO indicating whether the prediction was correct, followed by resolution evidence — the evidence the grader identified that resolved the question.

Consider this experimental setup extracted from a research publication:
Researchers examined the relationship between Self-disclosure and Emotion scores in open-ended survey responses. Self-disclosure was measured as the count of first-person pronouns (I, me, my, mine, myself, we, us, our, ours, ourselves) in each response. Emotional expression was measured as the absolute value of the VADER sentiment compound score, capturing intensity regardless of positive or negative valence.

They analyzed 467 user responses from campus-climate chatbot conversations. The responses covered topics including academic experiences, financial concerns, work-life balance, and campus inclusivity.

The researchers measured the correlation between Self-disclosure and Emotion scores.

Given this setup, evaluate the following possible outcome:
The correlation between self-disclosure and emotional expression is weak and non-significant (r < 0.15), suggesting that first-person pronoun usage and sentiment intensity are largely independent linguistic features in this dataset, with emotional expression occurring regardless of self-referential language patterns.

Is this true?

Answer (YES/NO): NO